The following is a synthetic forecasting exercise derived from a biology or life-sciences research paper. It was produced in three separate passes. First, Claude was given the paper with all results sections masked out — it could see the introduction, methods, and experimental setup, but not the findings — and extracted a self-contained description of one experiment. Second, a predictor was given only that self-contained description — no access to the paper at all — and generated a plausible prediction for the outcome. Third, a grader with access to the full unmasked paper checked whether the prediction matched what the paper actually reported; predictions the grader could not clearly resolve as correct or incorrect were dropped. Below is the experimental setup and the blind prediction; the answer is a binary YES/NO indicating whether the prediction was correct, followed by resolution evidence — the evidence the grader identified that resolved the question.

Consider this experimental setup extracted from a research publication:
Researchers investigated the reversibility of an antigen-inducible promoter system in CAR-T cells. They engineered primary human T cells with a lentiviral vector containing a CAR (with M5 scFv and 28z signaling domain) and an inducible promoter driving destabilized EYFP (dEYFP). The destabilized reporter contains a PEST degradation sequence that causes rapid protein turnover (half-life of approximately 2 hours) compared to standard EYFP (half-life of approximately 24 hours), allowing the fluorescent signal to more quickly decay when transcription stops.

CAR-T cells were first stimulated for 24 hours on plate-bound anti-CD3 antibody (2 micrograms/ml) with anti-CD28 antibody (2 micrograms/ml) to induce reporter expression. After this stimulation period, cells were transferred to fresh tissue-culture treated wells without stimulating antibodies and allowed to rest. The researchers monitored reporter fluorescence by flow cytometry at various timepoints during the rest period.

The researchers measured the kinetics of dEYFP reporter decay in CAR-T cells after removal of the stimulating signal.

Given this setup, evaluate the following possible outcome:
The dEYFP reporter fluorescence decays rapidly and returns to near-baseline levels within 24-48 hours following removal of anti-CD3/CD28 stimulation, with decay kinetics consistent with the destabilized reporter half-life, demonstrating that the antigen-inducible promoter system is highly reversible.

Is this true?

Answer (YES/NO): NO